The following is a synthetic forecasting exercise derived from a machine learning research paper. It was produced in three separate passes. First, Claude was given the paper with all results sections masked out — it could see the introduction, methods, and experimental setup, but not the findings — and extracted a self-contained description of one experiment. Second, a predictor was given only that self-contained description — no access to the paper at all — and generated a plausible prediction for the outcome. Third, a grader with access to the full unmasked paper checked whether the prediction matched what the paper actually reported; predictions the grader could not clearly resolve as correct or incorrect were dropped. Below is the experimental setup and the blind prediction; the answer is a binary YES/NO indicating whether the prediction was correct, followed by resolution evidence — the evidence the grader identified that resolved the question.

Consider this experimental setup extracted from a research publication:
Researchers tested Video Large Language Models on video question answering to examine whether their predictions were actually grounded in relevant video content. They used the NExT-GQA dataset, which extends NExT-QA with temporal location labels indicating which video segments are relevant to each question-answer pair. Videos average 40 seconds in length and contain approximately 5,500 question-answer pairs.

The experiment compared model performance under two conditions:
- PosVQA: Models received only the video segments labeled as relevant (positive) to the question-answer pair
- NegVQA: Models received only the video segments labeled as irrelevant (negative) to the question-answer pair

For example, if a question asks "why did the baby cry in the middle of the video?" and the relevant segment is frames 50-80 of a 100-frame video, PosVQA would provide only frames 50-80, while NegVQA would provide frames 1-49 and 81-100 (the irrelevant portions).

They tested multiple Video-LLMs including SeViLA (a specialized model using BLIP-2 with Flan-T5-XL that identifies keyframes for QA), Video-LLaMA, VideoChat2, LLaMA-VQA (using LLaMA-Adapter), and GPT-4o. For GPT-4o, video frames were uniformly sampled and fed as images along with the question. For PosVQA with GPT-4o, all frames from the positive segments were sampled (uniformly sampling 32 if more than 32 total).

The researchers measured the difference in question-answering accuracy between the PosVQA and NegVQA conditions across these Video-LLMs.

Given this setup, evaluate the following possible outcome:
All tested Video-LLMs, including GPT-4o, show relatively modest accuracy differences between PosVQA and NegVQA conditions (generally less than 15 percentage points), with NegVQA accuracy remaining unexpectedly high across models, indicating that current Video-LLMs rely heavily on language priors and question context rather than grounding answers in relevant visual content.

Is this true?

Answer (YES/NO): NO